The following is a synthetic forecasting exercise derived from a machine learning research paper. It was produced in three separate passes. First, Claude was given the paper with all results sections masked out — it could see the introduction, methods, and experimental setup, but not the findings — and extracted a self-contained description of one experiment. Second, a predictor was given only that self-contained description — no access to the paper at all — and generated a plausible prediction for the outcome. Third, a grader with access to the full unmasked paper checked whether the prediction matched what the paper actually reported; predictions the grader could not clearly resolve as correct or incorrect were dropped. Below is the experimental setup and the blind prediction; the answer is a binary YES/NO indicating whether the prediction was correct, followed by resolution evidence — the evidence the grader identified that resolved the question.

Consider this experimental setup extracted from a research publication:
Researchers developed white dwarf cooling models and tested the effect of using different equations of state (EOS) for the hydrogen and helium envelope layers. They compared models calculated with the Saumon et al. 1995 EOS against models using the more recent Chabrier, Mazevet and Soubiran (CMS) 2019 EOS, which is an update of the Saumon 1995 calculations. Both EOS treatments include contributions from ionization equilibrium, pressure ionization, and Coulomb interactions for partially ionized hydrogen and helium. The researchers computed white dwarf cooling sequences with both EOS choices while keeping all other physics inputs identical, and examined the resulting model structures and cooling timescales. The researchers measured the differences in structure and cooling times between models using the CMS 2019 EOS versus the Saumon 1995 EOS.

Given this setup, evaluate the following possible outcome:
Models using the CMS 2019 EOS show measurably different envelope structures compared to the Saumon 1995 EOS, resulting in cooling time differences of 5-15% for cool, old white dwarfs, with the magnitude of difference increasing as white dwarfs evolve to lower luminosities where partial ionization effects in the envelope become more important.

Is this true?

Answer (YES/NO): NO